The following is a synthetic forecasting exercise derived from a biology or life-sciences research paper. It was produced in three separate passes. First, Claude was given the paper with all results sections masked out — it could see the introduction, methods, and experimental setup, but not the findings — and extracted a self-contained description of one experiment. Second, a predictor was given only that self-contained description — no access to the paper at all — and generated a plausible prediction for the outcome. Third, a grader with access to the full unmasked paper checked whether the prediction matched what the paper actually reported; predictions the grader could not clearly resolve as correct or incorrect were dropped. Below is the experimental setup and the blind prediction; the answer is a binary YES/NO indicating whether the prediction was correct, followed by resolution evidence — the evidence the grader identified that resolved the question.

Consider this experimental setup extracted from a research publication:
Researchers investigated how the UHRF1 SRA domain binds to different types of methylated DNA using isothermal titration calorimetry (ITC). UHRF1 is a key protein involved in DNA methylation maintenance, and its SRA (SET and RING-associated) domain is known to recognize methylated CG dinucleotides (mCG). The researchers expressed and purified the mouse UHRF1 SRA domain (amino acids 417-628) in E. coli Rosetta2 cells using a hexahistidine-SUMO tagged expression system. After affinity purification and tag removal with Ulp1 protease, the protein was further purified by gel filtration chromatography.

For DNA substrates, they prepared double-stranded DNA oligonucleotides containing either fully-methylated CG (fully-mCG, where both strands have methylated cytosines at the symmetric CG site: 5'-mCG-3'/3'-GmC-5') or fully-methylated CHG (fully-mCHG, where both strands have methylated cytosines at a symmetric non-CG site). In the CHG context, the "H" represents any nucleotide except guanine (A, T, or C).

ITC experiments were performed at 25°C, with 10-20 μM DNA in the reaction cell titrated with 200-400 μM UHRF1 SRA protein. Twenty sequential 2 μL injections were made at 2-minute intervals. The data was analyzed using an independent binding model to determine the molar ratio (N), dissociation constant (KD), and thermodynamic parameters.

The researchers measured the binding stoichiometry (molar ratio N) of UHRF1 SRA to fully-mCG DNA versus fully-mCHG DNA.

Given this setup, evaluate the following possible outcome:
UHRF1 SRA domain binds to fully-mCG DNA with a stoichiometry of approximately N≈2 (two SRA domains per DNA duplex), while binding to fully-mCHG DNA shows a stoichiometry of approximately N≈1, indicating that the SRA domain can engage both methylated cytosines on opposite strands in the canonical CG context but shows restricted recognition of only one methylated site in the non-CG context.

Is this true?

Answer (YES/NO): NO